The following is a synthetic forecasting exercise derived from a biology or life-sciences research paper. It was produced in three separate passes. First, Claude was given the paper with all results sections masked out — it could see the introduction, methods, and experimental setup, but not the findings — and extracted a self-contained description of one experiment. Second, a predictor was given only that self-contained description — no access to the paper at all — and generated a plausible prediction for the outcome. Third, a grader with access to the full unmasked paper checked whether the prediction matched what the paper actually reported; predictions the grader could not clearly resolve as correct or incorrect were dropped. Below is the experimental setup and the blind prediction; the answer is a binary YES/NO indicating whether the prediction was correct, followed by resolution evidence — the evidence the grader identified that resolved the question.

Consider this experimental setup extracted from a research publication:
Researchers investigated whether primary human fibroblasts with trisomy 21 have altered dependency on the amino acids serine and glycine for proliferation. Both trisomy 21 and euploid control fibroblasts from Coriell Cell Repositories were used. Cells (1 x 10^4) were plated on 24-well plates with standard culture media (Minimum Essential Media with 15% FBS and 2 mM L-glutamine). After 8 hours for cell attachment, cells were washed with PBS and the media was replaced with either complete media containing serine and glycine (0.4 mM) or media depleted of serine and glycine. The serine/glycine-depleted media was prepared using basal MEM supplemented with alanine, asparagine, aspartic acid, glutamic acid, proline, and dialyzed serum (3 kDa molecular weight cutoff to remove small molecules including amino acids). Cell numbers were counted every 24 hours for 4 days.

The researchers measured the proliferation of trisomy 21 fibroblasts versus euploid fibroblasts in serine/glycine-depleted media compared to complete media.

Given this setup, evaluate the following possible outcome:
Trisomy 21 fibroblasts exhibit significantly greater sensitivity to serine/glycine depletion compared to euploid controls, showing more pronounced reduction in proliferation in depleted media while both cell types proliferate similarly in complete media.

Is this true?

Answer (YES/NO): YES